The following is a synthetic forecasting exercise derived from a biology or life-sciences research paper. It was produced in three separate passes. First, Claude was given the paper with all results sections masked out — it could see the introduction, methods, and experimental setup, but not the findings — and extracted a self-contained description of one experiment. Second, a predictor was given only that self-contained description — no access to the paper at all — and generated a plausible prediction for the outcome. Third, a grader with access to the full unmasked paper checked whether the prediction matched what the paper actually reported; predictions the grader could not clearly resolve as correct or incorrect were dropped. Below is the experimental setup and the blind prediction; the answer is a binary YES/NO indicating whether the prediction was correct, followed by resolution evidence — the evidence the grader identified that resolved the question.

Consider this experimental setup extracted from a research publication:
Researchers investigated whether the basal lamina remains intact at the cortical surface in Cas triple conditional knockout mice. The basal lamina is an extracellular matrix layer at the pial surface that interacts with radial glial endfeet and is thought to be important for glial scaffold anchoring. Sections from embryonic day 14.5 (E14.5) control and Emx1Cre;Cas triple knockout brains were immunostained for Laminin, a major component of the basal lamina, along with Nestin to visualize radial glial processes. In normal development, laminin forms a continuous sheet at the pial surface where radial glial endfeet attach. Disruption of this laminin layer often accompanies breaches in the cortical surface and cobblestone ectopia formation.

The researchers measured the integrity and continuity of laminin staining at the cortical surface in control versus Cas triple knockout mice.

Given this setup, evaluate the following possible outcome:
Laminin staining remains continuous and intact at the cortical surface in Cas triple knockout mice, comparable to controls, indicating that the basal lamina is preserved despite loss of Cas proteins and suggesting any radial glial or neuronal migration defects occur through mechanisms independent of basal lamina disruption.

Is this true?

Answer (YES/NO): NO